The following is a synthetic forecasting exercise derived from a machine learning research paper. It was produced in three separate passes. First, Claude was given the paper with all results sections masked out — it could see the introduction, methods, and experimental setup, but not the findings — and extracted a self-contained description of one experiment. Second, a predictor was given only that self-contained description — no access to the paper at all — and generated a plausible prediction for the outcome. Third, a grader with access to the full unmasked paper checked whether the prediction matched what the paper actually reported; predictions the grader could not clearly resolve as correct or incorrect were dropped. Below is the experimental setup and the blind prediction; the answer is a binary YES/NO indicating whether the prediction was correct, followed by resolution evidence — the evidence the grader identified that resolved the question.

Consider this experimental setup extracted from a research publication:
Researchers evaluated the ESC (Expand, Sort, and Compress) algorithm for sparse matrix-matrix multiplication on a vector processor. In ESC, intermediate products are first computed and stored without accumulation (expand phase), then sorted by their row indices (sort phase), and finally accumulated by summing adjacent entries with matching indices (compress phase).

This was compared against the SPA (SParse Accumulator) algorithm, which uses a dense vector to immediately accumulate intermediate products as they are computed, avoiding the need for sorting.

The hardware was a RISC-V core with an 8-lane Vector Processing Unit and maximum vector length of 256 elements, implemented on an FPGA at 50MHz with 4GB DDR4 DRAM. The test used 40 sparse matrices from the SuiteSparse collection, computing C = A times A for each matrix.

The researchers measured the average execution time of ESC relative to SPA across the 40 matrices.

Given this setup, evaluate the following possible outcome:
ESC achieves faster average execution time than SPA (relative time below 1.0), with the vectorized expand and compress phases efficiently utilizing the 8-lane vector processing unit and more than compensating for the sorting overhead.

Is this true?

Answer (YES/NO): NO